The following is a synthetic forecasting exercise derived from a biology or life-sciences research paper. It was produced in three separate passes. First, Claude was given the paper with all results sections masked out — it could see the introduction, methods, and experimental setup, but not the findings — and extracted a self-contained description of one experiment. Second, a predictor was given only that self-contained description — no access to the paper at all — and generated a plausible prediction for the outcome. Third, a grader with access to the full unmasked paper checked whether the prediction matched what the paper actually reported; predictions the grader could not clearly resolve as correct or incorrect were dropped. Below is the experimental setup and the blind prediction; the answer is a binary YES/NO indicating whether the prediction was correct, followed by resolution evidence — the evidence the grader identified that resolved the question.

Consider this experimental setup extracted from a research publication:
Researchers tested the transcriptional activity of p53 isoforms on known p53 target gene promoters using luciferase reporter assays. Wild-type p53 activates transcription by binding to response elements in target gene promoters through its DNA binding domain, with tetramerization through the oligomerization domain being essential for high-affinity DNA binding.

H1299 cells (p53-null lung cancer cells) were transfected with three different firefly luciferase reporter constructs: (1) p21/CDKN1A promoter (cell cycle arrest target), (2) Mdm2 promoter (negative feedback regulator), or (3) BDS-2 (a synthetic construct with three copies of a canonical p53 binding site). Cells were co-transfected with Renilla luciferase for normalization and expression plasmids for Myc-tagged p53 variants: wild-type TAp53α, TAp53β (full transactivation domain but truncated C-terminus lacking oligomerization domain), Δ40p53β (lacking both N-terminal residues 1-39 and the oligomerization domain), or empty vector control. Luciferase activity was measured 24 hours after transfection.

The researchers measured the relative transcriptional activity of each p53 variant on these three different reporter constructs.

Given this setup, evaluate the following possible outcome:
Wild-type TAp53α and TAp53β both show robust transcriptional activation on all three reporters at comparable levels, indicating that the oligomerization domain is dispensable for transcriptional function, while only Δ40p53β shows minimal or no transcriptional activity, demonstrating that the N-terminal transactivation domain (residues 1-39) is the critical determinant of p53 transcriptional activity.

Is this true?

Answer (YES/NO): NO